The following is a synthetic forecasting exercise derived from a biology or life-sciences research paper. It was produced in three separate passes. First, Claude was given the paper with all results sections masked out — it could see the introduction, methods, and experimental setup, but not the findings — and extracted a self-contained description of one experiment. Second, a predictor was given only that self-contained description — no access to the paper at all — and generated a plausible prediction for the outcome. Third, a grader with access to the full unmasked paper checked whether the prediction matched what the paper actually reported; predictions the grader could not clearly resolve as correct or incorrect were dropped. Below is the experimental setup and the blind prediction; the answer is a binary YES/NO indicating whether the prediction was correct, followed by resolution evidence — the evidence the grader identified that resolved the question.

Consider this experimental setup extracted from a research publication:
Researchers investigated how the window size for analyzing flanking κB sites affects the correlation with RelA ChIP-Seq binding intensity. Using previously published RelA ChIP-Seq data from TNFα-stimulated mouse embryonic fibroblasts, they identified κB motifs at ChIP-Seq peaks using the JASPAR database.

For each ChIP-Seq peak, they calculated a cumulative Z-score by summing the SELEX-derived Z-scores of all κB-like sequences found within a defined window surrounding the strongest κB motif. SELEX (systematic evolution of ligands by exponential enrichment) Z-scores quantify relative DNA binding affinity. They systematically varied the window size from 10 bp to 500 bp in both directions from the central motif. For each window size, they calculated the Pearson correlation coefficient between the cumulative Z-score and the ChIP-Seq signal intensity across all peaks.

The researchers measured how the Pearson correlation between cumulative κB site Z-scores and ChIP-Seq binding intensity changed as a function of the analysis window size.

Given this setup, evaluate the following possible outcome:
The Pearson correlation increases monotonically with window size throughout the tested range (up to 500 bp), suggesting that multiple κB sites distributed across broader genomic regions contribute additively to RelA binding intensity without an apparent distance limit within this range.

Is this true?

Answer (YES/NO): NO